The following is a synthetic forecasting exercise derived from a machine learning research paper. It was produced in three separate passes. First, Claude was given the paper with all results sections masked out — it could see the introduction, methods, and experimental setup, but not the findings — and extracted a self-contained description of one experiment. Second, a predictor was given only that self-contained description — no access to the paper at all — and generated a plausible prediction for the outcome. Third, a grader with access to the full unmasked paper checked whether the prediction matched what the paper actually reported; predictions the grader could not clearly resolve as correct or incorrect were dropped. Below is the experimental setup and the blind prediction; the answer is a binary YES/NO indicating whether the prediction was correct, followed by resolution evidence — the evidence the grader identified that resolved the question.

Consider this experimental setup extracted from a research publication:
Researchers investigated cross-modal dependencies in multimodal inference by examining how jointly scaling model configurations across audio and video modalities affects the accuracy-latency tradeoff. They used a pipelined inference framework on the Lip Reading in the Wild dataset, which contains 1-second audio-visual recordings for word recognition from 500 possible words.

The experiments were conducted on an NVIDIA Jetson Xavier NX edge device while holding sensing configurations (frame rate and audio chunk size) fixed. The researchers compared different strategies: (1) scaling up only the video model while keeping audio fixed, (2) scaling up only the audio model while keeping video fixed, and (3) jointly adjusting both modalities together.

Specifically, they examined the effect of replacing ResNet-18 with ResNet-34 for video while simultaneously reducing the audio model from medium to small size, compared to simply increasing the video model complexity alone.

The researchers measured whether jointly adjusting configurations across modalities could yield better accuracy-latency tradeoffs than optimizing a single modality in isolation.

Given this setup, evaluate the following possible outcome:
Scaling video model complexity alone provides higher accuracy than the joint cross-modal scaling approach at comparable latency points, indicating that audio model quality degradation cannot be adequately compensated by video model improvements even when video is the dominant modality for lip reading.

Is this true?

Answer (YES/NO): NO